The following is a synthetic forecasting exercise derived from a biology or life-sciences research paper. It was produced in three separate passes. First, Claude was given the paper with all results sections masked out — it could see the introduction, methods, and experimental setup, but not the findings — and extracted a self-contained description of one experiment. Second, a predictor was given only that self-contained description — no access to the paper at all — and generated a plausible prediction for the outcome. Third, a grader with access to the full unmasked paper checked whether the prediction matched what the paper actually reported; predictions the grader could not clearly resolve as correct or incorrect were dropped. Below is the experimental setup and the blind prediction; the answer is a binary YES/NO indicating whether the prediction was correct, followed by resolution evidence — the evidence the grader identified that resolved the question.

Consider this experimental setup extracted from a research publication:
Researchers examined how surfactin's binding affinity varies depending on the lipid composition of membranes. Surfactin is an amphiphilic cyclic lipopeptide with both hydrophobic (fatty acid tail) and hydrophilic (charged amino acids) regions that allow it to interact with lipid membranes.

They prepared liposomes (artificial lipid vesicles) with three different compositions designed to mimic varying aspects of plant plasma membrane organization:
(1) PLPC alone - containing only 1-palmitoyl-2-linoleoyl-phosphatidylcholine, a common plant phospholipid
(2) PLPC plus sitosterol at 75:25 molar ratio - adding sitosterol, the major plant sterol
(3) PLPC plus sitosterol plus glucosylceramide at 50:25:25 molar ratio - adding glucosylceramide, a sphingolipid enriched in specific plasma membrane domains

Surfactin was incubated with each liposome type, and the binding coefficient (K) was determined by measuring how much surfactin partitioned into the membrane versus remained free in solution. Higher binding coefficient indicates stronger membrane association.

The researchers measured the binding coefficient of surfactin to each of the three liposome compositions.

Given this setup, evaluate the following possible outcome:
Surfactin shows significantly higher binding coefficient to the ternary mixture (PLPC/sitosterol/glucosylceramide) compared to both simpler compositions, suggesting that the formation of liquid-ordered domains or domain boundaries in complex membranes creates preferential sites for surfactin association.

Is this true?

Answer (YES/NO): YES